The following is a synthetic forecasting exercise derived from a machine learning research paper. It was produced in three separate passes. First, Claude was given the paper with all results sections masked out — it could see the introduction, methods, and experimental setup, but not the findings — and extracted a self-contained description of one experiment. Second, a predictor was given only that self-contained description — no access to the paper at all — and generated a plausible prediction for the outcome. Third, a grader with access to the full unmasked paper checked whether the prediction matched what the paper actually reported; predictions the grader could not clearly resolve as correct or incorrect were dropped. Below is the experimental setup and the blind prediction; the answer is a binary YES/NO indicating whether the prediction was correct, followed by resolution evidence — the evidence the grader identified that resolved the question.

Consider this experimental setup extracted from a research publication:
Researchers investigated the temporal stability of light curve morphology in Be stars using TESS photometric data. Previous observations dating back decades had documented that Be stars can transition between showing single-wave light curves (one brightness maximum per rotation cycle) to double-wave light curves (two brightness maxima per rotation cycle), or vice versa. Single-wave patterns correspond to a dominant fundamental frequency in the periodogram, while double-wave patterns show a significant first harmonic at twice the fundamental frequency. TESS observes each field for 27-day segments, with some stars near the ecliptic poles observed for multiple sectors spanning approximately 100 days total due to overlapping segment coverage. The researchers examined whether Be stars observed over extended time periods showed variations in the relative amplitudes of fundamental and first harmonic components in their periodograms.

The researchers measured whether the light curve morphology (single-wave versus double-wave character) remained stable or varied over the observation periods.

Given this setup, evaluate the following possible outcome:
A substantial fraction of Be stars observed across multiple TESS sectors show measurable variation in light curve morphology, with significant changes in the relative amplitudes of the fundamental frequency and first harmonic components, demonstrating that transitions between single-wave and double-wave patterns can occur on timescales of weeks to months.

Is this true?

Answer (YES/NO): YES